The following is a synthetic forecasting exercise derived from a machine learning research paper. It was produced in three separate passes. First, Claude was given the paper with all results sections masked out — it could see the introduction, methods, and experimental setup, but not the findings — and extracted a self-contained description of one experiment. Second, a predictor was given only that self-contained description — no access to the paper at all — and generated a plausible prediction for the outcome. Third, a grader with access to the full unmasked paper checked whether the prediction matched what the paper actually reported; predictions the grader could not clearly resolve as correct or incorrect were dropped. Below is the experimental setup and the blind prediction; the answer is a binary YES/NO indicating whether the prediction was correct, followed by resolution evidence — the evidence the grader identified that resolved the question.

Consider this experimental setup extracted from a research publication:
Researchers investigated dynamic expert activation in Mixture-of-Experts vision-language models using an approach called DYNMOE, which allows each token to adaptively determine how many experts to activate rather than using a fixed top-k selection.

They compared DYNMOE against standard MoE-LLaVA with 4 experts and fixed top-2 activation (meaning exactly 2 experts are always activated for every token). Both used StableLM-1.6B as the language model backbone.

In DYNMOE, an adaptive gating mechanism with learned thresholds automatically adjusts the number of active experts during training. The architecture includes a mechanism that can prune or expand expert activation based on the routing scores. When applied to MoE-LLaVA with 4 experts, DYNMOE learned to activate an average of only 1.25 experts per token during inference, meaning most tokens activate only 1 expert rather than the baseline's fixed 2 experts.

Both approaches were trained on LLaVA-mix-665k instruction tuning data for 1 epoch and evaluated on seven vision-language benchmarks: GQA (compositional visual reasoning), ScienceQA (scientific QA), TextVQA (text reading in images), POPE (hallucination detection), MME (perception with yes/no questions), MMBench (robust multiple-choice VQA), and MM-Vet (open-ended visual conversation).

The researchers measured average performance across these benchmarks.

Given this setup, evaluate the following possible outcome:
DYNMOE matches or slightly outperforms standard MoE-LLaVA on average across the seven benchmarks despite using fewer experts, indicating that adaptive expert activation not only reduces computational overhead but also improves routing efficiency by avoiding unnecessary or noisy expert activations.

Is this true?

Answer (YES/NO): YES